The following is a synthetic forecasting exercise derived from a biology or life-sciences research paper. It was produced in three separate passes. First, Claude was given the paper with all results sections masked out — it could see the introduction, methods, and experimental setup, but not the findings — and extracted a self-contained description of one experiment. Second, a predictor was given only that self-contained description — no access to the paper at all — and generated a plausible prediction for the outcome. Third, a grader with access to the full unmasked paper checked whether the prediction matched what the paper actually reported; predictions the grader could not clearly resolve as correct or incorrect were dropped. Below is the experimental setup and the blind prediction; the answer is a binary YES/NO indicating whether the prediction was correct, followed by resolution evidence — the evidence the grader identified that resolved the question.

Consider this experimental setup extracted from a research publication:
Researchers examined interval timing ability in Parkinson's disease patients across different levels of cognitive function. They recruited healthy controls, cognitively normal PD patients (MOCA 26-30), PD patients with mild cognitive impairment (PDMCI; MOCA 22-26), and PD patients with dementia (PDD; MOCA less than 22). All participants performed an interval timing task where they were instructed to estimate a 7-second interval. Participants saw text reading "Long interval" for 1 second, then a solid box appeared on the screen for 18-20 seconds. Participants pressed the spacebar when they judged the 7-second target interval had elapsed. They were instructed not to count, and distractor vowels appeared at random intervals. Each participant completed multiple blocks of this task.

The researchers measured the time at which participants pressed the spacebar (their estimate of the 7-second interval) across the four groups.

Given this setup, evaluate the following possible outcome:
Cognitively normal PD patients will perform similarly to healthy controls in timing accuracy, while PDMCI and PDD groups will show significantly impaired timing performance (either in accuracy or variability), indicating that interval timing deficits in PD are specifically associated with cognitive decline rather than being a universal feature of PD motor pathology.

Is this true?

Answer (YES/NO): NO